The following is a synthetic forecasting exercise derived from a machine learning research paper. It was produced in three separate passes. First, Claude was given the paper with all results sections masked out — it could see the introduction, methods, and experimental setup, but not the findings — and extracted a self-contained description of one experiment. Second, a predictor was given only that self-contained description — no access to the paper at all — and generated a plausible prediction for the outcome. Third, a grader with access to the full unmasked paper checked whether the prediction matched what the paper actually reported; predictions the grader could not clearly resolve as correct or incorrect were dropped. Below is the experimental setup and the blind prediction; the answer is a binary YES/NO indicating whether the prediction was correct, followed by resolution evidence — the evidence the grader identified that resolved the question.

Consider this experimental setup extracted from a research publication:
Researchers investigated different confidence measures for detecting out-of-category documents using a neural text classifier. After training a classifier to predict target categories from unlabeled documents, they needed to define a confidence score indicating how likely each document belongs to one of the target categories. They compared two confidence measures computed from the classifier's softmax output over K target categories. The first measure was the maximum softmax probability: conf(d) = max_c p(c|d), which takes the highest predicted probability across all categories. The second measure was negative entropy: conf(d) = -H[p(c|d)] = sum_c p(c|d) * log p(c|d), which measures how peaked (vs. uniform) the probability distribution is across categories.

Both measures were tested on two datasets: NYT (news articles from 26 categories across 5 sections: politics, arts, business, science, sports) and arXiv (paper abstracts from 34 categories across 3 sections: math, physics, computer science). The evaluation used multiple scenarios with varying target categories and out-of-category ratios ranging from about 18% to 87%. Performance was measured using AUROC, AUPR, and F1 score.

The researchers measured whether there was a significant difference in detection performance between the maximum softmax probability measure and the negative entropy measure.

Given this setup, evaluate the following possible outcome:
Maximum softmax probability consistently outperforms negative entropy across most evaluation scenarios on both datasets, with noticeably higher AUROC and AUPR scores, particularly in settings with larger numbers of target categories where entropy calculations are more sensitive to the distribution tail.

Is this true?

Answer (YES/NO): NO